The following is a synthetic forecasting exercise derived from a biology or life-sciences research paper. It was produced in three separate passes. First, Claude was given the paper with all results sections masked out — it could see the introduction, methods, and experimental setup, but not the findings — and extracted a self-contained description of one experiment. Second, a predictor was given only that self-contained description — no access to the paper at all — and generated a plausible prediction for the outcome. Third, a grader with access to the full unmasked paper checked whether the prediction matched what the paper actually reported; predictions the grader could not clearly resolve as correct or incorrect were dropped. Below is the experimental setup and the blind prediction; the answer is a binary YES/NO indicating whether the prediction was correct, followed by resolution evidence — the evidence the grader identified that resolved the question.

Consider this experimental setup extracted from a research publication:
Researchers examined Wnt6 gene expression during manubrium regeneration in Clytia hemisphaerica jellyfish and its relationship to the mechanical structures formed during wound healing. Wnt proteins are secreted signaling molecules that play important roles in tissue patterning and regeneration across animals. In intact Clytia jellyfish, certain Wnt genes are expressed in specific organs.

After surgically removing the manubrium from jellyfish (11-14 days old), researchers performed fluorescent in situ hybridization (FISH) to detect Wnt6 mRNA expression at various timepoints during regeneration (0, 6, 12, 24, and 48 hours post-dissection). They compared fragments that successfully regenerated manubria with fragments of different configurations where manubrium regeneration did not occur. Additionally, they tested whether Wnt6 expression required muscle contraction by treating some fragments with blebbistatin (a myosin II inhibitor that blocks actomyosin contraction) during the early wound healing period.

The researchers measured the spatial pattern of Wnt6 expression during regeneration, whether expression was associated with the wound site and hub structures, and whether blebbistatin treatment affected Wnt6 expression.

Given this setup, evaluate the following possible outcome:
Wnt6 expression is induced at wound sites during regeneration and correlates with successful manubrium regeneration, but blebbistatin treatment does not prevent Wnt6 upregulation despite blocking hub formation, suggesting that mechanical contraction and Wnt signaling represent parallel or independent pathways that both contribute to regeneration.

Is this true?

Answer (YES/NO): NO